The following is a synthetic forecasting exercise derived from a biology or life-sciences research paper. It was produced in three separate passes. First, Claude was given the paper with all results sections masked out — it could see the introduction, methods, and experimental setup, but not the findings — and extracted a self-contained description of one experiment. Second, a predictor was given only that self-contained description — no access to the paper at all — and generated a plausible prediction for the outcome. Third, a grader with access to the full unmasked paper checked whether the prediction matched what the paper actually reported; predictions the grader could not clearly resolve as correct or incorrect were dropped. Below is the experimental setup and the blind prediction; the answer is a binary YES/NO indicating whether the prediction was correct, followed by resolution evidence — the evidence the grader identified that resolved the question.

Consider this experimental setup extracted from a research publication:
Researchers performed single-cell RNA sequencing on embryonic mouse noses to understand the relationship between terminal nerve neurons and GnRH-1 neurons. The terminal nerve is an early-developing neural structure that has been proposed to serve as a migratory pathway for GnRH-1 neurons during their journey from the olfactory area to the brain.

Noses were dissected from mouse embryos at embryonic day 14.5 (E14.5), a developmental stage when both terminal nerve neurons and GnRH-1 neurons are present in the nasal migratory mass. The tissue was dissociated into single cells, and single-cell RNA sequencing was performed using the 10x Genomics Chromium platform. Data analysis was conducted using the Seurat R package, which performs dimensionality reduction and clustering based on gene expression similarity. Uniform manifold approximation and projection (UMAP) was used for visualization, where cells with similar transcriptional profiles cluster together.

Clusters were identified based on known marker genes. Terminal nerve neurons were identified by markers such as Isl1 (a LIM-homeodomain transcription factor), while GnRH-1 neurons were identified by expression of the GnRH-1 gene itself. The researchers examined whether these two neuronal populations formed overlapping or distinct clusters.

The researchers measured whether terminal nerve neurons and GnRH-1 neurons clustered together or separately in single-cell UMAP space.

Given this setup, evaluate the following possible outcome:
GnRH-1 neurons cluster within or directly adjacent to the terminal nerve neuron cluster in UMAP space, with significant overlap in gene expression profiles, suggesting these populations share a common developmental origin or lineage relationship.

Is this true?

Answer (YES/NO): NO